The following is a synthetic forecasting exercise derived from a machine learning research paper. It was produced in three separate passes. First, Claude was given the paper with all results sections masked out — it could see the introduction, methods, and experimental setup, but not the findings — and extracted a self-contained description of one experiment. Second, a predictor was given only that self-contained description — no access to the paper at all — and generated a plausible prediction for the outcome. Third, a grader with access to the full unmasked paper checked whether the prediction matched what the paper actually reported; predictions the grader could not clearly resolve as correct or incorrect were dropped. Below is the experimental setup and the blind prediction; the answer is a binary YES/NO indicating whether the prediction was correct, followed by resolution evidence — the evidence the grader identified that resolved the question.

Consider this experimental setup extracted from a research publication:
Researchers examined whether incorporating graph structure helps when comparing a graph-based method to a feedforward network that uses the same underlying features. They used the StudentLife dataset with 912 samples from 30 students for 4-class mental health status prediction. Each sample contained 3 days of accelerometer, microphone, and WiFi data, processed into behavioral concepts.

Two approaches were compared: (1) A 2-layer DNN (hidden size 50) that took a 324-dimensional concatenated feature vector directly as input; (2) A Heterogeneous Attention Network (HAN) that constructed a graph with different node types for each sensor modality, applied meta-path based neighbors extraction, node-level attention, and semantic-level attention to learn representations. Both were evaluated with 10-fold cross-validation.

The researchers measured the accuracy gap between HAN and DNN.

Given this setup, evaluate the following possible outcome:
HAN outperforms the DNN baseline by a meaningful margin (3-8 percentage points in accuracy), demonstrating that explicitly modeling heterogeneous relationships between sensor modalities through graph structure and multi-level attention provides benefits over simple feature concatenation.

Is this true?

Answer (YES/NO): YES